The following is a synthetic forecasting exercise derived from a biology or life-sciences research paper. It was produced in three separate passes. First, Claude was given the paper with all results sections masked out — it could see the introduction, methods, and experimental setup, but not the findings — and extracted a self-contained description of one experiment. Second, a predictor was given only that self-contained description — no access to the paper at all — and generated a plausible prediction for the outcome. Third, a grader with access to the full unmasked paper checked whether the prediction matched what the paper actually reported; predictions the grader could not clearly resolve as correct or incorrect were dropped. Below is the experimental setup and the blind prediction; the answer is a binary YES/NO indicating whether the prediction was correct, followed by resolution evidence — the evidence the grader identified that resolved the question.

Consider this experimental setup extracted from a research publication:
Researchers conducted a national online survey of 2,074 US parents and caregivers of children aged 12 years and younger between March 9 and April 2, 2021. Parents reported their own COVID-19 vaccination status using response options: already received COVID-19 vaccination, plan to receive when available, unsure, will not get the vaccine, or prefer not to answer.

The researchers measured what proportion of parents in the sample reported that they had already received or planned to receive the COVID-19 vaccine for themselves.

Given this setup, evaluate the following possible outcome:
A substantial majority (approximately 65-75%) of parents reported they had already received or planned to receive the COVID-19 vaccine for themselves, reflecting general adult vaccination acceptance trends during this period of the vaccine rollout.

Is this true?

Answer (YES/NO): NO